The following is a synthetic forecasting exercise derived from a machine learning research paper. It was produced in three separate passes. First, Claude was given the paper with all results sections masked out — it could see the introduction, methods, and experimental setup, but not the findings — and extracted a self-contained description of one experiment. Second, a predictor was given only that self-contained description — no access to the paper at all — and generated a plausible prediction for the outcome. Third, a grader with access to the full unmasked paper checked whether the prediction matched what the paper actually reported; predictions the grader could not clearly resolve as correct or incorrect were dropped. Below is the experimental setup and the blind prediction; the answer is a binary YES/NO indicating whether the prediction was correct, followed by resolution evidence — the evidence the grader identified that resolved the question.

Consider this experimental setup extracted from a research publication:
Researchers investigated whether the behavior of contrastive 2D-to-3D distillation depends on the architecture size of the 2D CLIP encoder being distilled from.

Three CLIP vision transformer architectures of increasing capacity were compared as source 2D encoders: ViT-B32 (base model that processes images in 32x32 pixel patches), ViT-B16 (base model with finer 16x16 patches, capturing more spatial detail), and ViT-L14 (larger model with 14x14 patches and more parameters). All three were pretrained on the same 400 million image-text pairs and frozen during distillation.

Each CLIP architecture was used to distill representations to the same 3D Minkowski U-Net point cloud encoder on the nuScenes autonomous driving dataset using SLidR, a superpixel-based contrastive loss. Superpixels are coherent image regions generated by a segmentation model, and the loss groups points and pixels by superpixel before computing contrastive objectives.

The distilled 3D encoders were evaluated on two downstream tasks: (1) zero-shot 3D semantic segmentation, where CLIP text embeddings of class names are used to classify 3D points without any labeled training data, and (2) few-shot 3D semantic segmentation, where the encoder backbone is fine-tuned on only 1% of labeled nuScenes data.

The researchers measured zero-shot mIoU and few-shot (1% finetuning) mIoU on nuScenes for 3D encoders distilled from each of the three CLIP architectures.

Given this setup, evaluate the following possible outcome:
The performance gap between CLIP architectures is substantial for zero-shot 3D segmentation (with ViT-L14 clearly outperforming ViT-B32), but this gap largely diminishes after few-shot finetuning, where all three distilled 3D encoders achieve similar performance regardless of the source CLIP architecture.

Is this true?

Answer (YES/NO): NO